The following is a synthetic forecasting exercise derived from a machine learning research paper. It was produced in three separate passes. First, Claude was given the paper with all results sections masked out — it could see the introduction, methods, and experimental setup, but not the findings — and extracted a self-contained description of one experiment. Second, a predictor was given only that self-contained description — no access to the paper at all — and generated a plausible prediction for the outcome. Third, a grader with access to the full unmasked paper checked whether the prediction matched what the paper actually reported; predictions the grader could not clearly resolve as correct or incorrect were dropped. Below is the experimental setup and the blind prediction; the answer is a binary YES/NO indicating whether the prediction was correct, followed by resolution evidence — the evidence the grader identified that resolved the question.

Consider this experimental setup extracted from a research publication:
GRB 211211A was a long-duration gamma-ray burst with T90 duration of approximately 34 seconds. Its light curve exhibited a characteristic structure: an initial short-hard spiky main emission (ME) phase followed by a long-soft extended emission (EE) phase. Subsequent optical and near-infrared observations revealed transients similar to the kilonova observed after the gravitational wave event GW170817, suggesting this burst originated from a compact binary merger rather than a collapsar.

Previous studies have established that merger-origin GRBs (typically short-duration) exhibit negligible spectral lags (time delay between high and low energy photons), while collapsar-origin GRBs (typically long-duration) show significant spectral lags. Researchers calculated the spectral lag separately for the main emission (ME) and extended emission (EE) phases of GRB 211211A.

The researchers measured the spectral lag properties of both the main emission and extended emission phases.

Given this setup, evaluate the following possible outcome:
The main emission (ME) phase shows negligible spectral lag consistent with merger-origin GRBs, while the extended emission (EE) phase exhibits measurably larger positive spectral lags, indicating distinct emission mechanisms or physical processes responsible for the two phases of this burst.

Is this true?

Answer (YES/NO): NO